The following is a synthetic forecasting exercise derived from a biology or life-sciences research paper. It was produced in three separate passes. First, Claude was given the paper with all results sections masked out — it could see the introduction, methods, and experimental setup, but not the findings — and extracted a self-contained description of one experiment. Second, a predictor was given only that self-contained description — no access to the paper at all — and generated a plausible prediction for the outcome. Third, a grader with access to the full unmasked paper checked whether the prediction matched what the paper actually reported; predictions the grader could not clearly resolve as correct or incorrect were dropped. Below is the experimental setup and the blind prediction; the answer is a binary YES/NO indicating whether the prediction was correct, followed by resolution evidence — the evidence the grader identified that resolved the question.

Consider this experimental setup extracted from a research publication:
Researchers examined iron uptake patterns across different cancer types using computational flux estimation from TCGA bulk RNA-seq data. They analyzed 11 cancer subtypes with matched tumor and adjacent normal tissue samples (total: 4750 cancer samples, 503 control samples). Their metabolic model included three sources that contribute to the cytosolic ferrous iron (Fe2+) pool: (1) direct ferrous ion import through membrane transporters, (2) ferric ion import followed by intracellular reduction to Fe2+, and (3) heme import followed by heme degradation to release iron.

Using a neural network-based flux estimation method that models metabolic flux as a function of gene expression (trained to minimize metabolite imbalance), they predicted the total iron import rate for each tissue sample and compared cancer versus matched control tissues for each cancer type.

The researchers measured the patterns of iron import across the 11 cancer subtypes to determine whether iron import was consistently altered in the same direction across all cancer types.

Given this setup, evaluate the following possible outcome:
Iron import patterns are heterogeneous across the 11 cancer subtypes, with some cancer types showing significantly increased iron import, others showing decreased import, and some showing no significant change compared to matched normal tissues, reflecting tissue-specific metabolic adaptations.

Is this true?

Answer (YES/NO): YES